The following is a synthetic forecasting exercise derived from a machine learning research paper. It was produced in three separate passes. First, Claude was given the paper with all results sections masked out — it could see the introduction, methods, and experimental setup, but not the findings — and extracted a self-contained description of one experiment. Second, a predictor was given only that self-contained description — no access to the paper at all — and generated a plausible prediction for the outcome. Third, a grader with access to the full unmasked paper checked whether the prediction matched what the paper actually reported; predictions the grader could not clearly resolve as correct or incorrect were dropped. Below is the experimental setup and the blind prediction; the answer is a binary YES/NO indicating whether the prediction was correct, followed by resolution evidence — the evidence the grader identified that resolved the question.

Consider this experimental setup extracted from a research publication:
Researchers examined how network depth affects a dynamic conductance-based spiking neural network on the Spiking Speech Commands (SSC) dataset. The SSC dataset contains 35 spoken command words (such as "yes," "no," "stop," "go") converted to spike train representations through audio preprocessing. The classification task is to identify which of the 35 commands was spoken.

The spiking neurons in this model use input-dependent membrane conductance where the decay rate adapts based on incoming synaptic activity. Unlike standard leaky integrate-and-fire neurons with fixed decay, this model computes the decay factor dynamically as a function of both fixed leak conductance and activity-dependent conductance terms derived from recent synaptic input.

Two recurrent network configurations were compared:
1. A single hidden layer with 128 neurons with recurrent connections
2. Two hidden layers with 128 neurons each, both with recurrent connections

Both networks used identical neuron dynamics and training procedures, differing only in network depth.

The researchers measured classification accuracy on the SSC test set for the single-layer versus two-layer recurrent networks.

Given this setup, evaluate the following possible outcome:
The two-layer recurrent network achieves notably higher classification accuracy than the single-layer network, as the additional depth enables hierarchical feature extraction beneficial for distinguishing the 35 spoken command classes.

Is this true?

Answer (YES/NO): YES